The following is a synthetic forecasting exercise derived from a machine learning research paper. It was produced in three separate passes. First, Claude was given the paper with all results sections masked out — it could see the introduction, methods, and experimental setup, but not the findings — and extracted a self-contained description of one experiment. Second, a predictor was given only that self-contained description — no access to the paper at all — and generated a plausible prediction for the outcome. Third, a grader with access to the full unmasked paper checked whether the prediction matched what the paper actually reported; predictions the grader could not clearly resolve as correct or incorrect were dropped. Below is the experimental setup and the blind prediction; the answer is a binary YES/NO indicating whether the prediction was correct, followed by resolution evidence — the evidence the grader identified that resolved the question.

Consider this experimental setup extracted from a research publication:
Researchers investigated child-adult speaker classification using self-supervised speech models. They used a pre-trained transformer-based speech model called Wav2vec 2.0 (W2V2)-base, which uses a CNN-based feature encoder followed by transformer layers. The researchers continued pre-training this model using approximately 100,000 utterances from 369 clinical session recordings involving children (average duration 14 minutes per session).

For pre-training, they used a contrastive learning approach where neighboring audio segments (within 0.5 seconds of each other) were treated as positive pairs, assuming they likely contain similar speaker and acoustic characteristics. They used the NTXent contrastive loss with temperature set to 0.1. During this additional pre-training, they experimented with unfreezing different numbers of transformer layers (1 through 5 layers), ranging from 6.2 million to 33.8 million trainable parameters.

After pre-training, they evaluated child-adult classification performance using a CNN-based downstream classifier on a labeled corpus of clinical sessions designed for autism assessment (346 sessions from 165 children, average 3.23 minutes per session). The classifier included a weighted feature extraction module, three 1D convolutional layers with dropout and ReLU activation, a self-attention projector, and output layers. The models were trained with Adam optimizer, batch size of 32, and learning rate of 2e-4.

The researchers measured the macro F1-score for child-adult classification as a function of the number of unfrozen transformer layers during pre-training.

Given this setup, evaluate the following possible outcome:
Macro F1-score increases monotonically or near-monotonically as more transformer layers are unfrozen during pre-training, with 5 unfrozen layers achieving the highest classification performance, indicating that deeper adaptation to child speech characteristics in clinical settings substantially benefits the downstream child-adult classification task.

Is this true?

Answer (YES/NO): NO